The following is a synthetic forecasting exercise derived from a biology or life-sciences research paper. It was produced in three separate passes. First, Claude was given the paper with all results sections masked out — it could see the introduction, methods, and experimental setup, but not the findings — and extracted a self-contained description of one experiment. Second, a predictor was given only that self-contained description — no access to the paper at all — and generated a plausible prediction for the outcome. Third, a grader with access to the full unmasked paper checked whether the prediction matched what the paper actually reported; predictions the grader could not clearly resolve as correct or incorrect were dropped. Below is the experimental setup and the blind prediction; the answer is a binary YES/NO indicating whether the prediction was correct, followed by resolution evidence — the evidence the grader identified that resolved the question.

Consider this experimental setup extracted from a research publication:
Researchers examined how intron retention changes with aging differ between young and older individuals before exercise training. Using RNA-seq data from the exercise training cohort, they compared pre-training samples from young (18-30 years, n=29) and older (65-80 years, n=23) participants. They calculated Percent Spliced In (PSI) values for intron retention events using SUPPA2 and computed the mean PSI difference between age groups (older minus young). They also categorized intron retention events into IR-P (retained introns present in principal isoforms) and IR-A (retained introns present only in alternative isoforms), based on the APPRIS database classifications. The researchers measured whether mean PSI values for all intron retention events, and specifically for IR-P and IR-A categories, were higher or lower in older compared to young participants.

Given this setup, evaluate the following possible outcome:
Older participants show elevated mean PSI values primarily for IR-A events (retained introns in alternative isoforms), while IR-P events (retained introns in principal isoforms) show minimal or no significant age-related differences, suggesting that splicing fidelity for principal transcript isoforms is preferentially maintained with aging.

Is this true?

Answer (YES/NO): NO